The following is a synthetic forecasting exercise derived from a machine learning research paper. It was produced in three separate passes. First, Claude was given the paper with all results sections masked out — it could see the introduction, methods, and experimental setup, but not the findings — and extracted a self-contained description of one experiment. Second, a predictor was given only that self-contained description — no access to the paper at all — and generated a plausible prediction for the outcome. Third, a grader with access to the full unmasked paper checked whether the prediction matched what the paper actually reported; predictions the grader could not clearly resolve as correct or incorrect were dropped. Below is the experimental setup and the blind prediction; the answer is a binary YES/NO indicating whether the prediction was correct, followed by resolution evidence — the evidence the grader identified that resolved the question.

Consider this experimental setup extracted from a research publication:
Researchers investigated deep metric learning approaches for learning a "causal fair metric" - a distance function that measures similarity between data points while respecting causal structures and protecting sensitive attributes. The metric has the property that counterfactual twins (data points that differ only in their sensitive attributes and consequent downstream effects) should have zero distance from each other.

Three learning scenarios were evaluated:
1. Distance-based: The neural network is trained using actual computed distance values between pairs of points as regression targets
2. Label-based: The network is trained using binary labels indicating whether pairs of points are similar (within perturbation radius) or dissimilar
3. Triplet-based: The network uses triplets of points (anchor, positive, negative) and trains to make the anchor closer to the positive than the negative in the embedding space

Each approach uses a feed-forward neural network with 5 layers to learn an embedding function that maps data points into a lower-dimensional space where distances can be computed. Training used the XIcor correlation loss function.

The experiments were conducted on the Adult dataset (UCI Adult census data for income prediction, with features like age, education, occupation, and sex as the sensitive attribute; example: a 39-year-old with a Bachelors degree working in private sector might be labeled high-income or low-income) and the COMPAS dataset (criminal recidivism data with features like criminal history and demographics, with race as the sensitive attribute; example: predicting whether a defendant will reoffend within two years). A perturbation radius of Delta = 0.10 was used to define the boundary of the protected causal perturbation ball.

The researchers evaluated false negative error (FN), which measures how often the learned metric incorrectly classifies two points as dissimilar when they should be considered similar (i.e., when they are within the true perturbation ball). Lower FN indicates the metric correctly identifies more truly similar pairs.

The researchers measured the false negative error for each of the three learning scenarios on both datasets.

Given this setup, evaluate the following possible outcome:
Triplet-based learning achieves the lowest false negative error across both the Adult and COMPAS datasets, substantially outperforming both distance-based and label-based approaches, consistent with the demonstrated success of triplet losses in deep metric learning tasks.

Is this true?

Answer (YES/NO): NO